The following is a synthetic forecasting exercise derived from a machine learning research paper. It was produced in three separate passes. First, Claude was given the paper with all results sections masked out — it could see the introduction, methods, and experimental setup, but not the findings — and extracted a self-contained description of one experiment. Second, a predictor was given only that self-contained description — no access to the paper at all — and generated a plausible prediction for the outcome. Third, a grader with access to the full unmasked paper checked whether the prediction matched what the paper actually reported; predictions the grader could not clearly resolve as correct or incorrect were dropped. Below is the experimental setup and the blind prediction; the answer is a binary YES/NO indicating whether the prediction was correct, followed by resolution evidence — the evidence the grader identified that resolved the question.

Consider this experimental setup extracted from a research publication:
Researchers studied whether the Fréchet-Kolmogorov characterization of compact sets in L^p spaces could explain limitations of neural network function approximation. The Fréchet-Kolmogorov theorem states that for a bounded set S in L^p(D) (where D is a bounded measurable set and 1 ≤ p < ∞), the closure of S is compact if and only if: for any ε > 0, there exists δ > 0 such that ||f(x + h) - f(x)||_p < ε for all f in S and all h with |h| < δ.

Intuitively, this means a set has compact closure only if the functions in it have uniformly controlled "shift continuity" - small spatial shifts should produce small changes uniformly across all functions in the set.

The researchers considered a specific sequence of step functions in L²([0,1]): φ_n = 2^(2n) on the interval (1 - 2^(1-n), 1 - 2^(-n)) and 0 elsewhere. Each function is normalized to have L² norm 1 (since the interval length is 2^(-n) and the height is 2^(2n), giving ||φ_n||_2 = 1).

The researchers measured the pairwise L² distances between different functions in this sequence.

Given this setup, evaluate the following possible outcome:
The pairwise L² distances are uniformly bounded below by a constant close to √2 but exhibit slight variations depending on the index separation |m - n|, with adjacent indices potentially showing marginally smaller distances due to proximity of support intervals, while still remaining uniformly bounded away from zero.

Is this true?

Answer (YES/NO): NO